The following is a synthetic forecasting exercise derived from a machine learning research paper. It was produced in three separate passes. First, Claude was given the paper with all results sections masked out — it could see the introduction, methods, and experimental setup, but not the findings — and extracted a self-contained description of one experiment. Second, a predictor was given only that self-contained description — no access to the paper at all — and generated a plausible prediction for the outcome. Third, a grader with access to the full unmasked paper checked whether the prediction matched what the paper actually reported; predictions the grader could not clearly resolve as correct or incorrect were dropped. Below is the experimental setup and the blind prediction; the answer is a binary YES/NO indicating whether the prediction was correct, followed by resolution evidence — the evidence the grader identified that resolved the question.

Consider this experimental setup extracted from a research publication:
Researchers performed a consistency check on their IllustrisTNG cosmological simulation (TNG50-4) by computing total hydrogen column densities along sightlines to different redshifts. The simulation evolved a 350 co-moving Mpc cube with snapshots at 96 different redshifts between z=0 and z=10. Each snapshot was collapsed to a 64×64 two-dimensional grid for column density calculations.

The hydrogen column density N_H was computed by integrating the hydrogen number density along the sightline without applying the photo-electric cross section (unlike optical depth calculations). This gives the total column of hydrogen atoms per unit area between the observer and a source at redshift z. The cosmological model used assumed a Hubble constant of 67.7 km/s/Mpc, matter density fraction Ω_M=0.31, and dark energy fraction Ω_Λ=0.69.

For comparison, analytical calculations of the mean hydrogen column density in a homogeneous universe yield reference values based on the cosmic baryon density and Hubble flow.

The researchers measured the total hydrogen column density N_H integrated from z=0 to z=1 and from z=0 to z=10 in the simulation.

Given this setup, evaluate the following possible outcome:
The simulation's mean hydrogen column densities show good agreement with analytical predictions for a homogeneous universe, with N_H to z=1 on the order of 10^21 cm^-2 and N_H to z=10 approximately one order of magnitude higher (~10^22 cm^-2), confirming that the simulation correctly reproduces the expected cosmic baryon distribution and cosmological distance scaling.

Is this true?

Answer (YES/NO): NO